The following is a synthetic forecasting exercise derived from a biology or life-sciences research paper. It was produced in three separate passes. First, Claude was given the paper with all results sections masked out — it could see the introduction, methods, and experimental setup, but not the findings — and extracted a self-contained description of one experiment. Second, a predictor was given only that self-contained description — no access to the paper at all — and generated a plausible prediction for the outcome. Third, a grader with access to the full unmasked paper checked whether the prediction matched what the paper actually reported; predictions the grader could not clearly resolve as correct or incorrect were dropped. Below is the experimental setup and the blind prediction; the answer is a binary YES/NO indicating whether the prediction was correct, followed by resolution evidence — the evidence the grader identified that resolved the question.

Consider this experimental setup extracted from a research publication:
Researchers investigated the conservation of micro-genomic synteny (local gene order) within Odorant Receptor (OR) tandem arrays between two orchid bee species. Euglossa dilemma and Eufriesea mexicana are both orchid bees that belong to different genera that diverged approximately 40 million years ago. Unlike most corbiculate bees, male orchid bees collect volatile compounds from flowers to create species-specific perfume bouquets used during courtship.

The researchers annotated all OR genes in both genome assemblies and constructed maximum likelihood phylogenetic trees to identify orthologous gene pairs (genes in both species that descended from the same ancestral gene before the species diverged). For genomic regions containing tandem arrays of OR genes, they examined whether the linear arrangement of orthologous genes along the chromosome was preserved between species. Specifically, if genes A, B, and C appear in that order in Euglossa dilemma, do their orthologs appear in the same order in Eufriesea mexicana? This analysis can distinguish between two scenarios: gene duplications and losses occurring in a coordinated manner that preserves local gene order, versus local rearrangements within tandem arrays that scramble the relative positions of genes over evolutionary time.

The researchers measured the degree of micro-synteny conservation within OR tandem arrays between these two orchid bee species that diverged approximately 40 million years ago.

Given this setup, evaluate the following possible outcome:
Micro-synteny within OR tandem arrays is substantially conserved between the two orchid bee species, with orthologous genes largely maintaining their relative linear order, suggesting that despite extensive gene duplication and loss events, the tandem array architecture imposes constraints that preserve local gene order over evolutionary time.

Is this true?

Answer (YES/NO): YES